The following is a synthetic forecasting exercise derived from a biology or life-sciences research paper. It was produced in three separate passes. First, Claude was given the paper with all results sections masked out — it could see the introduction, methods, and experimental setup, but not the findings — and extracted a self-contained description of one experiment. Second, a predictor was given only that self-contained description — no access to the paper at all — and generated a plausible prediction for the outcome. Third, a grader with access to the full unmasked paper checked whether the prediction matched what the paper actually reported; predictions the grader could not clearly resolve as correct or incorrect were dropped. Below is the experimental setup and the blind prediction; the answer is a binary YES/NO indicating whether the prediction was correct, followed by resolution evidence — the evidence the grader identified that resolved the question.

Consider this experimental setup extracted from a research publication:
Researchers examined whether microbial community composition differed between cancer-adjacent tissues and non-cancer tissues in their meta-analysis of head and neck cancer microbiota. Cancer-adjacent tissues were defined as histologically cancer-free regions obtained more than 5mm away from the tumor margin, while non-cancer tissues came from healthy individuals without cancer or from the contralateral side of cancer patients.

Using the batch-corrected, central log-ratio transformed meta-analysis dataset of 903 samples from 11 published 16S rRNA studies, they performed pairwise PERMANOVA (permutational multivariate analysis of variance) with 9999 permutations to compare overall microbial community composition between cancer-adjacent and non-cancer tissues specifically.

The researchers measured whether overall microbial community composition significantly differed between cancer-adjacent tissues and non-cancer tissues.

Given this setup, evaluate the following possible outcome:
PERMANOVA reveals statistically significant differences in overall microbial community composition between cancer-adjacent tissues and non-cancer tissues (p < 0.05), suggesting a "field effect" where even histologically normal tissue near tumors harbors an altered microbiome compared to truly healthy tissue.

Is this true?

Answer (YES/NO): YES